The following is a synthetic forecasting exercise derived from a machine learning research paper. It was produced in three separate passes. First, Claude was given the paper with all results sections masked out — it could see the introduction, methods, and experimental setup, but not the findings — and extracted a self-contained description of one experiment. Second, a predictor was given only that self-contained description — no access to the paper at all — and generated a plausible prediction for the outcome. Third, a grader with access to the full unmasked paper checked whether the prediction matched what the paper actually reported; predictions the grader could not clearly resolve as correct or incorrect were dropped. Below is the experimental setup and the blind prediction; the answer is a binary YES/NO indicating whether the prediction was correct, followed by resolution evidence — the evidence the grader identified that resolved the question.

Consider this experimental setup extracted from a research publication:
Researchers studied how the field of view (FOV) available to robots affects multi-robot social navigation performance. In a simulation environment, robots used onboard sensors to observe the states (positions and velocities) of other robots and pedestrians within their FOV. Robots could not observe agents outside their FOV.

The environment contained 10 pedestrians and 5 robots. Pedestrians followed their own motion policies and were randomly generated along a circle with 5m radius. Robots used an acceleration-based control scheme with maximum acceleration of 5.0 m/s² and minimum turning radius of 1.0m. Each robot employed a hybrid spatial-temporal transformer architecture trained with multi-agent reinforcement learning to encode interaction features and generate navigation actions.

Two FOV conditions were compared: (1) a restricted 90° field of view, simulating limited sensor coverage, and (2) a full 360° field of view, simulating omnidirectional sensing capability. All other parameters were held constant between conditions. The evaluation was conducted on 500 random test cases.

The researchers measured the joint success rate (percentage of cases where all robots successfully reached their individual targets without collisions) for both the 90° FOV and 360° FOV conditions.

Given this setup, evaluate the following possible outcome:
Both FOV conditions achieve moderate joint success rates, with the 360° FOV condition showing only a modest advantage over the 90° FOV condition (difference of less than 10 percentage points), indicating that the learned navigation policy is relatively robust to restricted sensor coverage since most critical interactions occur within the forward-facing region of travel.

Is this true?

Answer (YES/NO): NO